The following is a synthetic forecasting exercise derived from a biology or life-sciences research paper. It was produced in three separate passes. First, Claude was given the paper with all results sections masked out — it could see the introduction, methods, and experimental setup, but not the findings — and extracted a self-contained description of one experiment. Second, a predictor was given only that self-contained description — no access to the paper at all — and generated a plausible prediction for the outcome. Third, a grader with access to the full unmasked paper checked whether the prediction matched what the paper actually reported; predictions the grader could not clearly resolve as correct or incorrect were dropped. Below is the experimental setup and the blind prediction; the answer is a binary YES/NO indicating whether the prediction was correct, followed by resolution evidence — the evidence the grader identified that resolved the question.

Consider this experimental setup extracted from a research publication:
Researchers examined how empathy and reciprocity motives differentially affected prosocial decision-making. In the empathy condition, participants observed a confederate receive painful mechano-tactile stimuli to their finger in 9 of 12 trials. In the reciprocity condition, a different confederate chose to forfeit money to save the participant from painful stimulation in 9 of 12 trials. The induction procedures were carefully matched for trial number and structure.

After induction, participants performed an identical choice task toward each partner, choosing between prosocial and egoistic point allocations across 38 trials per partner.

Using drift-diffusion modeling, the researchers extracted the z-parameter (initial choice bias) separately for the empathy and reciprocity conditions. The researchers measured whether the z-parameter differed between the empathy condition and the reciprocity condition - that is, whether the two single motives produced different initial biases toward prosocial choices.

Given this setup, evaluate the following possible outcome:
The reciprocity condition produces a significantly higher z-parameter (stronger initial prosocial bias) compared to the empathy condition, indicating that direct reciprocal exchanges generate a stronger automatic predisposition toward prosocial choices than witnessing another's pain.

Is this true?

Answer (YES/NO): NO